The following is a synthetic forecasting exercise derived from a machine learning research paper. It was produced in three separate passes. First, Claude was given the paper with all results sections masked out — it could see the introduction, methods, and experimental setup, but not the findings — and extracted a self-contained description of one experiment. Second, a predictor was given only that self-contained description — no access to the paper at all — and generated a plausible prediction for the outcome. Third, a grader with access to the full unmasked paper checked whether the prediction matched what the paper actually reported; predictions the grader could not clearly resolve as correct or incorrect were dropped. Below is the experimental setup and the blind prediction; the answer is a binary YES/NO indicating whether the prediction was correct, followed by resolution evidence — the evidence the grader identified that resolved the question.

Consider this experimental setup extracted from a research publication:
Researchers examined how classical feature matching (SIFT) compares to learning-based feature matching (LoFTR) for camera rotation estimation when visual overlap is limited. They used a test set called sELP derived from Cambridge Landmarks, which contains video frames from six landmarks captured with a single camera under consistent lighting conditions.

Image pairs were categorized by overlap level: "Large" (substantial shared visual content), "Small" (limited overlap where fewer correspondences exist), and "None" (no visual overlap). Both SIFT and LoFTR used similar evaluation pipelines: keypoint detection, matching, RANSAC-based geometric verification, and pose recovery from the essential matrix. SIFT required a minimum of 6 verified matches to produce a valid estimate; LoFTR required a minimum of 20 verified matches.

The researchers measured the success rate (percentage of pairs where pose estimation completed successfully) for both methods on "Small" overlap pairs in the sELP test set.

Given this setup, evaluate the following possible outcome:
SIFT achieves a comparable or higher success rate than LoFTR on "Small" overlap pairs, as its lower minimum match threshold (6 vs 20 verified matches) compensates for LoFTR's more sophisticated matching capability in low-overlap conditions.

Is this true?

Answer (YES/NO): YES